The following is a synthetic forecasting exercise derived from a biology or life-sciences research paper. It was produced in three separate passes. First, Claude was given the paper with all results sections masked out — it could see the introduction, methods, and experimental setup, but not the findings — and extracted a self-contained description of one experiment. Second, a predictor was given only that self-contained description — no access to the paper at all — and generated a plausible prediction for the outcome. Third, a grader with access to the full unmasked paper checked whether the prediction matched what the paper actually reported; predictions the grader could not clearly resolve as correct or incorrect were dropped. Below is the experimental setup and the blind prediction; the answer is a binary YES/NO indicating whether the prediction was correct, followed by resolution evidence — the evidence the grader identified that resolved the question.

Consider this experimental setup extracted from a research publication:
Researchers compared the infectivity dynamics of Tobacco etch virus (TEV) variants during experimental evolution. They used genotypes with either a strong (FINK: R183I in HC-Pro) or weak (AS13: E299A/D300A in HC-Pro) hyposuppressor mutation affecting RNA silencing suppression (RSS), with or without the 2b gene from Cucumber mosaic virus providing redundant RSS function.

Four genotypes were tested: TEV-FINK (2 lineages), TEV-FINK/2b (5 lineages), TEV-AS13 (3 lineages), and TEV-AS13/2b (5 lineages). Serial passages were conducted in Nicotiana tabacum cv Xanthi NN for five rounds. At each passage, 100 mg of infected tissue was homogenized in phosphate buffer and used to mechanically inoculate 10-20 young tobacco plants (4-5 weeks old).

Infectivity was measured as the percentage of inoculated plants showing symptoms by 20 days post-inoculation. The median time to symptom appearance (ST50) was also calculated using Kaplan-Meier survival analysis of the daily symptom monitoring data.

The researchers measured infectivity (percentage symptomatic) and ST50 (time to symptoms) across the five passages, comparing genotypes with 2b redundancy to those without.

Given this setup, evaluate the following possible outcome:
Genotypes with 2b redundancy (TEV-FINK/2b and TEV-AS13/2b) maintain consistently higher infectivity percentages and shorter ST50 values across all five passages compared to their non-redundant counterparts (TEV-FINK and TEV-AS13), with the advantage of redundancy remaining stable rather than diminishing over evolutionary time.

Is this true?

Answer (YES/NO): NO